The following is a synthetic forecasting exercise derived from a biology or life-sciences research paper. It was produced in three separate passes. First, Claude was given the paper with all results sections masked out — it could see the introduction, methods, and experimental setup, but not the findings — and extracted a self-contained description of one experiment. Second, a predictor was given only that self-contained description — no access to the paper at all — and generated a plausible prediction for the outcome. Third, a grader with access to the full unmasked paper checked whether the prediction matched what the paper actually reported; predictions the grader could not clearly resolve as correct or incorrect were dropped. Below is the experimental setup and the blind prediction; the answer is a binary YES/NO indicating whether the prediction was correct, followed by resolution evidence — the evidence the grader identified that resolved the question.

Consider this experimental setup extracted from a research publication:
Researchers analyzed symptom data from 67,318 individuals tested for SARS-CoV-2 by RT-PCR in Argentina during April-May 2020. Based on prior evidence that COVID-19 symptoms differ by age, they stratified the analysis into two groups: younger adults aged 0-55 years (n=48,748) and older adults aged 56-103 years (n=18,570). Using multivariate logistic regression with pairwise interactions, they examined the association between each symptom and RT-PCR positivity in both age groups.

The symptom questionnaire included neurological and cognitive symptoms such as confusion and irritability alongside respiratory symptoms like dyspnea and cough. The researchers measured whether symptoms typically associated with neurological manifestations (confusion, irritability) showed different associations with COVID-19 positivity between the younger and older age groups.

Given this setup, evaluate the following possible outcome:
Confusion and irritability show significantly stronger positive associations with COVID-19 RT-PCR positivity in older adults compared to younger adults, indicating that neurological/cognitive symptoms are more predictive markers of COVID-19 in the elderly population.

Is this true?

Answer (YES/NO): NO